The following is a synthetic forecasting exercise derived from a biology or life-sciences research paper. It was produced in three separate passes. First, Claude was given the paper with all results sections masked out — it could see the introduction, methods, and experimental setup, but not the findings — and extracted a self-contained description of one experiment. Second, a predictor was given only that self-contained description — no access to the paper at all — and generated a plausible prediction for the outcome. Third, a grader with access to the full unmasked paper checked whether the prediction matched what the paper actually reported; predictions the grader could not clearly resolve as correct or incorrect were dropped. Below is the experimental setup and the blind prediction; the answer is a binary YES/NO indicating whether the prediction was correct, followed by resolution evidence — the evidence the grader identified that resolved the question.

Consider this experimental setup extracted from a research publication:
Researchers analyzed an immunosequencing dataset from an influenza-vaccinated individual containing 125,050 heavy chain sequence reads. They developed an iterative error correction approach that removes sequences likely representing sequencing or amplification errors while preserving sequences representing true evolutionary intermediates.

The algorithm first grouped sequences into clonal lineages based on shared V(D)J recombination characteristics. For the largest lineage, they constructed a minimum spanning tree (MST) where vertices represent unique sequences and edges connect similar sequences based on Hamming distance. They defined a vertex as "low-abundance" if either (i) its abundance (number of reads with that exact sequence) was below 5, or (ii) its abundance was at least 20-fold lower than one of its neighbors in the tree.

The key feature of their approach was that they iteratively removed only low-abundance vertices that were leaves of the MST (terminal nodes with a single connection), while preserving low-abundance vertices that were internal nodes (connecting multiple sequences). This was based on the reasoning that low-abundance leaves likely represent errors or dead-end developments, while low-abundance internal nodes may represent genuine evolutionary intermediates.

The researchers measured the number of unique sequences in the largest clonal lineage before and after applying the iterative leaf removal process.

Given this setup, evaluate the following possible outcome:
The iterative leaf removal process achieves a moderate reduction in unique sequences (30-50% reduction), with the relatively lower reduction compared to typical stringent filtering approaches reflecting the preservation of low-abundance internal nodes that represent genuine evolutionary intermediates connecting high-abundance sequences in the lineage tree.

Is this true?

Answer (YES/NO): NO